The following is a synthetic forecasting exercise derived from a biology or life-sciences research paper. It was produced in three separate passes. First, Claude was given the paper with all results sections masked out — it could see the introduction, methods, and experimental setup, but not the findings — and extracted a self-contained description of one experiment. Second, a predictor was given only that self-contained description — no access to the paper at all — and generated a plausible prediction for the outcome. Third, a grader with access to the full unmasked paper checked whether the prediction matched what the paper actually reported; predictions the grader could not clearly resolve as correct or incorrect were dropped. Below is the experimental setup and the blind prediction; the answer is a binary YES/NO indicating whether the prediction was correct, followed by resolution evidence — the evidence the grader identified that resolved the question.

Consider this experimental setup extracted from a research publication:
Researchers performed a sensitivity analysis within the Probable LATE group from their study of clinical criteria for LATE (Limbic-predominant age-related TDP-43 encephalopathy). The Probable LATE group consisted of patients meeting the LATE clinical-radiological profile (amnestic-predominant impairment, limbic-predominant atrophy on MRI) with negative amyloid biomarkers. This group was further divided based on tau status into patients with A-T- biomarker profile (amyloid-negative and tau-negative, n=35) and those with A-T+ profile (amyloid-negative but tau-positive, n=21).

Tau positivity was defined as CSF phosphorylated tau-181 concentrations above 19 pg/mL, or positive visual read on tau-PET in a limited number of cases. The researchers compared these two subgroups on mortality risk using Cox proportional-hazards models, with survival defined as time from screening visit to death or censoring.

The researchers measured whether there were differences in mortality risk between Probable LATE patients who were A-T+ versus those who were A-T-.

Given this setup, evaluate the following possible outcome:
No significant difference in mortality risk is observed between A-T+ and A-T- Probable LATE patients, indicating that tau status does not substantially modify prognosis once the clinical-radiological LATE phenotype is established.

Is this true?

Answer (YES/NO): NO